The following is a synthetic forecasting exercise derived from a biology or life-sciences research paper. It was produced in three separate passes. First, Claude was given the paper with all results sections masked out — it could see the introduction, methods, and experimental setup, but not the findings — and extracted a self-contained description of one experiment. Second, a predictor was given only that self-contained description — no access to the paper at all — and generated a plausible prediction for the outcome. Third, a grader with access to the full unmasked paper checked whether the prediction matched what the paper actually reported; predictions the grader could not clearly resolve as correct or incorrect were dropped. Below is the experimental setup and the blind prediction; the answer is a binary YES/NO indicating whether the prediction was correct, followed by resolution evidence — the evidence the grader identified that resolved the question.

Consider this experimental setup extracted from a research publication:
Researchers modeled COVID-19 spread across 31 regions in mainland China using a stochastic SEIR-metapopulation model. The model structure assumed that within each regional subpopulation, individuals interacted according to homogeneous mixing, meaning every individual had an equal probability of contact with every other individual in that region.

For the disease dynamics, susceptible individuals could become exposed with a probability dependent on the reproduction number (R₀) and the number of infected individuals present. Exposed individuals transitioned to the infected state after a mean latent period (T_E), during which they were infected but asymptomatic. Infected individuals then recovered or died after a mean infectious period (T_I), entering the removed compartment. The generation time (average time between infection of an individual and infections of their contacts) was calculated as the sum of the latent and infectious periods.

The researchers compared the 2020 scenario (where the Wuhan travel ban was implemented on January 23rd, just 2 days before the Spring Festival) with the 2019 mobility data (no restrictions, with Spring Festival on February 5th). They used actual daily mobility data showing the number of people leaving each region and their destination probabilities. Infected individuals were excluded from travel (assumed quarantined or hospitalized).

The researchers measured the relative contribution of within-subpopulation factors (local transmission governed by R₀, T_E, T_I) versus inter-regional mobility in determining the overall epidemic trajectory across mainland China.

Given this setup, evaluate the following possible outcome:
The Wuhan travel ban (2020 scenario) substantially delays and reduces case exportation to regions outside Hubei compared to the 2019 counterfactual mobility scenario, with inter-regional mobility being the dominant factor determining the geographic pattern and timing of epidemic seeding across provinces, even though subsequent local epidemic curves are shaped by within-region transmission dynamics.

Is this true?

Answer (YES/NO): NO